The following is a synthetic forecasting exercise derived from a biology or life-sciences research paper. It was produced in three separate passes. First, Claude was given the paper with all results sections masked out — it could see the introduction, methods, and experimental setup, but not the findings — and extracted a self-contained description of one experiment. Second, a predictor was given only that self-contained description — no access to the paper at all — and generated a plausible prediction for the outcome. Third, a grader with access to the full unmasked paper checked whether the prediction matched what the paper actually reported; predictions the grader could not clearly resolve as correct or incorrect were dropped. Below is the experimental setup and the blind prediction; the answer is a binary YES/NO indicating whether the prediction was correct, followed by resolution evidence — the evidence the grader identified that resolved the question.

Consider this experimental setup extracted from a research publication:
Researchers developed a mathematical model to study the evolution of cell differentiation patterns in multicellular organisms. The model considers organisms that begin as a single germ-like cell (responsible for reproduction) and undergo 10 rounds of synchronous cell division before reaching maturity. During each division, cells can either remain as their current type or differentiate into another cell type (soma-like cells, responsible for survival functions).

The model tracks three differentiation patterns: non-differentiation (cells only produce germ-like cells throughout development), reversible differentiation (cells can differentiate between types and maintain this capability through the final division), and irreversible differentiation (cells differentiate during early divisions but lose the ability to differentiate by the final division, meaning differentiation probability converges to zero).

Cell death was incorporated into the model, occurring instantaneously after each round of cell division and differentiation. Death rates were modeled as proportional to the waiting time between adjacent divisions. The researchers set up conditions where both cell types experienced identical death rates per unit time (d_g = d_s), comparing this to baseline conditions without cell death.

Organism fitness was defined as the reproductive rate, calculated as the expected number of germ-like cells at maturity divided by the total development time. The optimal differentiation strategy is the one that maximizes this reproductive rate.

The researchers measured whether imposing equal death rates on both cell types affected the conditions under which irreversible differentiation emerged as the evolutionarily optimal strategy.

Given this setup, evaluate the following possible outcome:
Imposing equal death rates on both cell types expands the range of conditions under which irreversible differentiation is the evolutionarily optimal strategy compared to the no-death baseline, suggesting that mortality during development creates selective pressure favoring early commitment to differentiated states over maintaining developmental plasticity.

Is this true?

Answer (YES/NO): NO